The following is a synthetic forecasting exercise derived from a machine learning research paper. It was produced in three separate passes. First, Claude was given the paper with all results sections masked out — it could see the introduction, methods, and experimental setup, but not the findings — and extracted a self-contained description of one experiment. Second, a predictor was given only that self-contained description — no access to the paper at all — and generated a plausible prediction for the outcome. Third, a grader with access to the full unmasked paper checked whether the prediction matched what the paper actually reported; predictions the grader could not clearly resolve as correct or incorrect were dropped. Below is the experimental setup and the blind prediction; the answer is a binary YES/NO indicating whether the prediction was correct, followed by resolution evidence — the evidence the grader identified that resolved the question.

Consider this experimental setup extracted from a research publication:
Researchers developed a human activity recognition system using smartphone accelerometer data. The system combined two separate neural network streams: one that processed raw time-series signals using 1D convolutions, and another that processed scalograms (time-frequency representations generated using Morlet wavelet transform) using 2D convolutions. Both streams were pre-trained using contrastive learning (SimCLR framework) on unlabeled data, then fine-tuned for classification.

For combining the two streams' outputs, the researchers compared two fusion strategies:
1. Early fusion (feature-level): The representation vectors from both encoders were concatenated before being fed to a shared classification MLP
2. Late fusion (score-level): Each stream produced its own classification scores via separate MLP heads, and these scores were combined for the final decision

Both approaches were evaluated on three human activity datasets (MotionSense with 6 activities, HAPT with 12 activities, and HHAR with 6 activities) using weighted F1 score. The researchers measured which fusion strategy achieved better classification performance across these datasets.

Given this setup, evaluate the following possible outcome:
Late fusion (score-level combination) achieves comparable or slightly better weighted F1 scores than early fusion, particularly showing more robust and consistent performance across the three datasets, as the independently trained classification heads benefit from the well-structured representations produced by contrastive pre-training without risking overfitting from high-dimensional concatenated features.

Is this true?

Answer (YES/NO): YES